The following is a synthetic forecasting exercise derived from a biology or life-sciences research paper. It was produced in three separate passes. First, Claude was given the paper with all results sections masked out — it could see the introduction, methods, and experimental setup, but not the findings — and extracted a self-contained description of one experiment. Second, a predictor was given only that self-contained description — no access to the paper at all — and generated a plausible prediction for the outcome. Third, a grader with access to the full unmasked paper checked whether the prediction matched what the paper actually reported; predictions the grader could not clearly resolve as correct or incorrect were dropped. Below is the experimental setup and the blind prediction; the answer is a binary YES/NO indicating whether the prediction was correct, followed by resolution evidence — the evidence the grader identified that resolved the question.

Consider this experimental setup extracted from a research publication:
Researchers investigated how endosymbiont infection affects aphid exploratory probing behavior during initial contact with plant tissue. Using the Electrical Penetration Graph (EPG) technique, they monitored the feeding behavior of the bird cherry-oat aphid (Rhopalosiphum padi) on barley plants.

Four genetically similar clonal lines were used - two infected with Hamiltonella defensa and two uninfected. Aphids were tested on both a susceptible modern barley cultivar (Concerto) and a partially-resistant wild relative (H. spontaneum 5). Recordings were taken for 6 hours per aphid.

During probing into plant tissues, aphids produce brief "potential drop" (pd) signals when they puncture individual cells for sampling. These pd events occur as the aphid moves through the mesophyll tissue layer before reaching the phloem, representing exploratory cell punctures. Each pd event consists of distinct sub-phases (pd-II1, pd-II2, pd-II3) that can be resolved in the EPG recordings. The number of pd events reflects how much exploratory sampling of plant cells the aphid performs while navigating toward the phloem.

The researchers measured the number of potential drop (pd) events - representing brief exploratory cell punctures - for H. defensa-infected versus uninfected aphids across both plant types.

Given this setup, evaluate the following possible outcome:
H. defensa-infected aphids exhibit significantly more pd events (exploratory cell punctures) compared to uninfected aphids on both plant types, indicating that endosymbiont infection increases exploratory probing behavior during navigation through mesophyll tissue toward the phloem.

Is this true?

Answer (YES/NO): YES